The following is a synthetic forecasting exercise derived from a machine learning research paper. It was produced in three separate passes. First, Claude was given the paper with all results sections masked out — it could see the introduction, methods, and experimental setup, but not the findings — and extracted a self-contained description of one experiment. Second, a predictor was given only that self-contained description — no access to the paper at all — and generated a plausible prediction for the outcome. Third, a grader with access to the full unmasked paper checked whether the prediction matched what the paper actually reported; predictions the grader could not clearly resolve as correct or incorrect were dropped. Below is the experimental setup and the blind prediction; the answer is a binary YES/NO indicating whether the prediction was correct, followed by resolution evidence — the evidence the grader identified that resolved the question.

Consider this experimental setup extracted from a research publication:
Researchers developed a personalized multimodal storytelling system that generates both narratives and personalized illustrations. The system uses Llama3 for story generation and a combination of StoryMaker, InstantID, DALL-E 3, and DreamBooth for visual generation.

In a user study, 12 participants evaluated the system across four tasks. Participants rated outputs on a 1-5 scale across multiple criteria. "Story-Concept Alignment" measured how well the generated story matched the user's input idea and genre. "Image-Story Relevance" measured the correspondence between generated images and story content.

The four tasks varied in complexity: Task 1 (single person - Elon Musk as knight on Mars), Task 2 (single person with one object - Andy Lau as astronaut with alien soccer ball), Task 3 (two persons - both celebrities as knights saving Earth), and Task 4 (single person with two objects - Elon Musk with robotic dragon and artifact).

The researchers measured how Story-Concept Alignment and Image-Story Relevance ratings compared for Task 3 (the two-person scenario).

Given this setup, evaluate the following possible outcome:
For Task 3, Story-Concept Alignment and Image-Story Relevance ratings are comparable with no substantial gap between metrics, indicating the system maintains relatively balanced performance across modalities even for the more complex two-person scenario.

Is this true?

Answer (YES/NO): NO